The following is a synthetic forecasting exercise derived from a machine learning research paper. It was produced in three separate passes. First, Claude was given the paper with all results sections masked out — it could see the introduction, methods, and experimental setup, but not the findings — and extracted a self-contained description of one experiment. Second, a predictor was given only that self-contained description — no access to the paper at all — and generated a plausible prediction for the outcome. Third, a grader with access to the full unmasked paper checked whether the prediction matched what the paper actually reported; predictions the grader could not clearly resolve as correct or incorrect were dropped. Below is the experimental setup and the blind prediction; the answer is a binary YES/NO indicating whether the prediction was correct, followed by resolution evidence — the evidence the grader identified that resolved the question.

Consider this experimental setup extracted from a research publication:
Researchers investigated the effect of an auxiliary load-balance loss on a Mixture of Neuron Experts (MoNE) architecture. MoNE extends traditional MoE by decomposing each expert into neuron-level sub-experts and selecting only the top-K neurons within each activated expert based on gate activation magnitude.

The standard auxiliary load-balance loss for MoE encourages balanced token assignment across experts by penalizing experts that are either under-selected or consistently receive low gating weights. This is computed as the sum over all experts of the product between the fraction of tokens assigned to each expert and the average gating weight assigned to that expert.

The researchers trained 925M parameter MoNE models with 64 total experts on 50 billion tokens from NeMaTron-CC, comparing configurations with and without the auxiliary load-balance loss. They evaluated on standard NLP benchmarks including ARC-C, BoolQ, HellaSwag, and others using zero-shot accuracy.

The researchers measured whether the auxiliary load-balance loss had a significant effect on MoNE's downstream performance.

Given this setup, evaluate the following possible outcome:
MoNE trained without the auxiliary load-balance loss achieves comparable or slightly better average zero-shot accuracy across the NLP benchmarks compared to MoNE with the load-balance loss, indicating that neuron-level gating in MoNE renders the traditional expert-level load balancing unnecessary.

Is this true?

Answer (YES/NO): NO